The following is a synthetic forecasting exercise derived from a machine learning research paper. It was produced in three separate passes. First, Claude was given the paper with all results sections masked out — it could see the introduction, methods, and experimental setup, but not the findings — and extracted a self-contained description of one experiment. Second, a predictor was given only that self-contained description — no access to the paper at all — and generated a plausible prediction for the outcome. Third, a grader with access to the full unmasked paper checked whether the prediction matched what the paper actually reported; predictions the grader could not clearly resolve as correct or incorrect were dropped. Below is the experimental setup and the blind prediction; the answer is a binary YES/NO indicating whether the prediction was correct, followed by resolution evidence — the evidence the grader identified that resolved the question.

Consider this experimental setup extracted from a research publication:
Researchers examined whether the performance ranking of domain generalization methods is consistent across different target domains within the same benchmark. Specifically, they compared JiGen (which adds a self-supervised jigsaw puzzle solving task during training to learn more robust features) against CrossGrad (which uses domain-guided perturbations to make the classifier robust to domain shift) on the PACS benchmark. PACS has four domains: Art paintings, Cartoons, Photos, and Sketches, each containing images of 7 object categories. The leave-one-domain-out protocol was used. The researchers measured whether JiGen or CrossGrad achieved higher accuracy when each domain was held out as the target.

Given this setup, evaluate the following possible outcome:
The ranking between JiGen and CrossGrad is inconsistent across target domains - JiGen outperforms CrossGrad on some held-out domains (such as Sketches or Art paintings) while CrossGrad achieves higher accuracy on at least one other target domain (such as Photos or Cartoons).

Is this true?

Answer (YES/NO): NO